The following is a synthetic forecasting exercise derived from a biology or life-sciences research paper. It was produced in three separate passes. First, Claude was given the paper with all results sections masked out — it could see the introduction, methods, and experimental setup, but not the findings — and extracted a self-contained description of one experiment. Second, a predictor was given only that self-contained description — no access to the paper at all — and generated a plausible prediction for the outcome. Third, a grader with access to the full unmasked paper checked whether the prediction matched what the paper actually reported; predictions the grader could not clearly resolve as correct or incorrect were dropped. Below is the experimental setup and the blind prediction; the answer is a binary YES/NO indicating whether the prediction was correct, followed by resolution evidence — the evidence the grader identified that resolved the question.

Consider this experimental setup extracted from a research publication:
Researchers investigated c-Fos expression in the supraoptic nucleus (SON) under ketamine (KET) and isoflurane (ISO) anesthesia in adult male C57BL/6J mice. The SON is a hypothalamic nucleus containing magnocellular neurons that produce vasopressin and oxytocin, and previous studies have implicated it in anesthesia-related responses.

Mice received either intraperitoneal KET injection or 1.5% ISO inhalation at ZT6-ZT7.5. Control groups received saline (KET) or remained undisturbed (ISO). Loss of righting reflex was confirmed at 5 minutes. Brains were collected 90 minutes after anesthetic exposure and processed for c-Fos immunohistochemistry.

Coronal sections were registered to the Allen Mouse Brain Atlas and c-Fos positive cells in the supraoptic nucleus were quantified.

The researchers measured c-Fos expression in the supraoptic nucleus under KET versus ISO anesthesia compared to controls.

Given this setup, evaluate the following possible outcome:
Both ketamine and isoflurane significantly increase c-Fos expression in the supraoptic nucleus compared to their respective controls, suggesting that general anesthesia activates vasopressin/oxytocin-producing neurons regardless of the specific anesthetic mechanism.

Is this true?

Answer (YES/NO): YES